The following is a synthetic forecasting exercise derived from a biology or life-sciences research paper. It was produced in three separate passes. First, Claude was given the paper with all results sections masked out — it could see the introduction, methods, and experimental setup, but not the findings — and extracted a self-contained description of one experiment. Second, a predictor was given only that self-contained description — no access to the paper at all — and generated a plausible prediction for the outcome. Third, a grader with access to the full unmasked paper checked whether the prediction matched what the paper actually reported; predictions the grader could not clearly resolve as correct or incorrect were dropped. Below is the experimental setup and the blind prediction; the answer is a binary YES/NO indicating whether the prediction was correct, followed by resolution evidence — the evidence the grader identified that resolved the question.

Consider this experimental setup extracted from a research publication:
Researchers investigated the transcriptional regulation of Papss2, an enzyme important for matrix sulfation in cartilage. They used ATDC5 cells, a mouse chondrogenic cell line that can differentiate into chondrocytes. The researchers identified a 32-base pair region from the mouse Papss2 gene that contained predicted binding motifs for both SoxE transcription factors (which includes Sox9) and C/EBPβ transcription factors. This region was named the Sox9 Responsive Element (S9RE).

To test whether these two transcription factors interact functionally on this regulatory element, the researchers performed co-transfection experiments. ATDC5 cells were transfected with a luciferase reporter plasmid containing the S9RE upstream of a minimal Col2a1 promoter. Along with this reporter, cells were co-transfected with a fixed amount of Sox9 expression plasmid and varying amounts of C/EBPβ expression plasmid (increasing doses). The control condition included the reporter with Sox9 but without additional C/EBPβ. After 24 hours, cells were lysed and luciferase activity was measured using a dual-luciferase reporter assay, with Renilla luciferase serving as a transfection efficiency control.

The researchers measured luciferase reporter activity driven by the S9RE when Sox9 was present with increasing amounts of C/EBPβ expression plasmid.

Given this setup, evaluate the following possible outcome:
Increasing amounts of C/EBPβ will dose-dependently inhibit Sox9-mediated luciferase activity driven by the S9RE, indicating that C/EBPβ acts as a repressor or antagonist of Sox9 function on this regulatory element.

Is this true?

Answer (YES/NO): YES